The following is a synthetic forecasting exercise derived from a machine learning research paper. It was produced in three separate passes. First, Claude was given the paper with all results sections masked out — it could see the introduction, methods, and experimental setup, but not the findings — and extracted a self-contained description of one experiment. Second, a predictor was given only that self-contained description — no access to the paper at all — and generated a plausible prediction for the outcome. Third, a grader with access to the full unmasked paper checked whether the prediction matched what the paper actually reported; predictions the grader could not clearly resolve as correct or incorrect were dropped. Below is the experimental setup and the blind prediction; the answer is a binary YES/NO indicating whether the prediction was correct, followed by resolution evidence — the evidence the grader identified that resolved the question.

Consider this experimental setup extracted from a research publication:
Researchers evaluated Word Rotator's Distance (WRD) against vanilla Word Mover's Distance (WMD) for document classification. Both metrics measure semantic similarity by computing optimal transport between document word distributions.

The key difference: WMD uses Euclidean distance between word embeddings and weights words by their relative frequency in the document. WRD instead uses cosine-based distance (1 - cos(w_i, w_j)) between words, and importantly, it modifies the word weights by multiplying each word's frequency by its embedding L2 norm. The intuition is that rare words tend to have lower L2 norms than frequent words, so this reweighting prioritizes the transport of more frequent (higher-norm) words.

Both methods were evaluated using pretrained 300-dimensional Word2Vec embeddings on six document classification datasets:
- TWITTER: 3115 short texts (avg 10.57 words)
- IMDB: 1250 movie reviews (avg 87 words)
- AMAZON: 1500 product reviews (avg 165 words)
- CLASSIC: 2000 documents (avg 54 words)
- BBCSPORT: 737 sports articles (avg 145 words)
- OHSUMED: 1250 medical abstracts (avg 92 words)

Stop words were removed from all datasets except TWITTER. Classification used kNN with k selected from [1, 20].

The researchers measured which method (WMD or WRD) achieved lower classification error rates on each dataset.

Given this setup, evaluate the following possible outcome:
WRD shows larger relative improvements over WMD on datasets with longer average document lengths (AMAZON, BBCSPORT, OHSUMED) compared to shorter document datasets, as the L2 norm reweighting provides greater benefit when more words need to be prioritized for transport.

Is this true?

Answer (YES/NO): NO